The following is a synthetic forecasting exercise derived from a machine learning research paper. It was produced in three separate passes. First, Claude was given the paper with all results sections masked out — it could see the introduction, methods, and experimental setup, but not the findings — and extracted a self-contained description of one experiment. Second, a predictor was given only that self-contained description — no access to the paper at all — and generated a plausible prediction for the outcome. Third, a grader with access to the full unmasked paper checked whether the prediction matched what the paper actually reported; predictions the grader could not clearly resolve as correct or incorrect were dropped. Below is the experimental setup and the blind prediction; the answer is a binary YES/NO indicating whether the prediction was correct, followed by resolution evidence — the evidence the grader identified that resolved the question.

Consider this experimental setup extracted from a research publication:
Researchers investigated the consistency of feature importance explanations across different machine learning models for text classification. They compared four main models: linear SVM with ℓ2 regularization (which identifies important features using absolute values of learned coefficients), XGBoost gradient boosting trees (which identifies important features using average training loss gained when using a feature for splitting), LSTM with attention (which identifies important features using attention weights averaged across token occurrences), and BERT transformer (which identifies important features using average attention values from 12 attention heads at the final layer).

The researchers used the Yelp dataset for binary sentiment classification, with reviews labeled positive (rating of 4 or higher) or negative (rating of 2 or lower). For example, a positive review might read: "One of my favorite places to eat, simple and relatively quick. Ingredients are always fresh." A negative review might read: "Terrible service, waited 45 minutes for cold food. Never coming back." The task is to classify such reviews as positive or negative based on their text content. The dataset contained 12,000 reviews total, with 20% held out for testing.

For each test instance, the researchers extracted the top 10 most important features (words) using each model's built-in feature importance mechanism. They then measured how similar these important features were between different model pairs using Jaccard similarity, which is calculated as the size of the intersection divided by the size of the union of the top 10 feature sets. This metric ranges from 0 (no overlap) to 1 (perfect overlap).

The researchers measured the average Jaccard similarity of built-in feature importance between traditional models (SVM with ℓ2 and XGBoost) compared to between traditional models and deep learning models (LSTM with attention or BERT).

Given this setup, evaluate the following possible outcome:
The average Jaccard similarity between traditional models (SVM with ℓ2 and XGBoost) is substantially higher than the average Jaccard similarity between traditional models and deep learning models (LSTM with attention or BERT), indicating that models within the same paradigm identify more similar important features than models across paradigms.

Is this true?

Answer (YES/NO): YES